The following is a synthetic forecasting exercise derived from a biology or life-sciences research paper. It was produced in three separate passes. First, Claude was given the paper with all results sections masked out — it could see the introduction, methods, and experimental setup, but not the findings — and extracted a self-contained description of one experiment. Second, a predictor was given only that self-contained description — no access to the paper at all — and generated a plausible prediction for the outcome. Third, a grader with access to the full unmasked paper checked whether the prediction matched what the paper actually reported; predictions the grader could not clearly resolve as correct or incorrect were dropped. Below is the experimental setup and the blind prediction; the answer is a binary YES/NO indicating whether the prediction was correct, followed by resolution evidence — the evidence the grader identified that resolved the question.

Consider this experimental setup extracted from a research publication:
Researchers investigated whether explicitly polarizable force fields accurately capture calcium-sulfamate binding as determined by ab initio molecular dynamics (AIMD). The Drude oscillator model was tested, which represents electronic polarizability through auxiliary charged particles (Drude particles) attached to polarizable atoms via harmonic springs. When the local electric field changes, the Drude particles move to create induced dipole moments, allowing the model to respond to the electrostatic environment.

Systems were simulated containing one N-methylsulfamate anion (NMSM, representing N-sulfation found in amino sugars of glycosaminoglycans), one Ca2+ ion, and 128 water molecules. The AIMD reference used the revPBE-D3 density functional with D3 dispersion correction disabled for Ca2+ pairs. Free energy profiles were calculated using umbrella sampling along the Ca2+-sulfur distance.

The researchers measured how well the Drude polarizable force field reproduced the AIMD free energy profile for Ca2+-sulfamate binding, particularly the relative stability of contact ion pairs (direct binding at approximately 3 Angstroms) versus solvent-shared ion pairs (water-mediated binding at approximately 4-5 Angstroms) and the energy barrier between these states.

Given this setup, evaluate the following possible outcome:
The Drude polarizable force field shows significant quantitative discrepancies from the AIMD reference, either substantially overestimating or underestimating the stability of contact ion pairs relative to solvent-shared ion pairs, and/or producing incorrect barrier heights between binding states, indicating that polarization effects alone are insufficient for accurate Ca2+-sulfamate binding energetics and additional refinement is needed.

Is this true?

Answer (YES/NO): YES